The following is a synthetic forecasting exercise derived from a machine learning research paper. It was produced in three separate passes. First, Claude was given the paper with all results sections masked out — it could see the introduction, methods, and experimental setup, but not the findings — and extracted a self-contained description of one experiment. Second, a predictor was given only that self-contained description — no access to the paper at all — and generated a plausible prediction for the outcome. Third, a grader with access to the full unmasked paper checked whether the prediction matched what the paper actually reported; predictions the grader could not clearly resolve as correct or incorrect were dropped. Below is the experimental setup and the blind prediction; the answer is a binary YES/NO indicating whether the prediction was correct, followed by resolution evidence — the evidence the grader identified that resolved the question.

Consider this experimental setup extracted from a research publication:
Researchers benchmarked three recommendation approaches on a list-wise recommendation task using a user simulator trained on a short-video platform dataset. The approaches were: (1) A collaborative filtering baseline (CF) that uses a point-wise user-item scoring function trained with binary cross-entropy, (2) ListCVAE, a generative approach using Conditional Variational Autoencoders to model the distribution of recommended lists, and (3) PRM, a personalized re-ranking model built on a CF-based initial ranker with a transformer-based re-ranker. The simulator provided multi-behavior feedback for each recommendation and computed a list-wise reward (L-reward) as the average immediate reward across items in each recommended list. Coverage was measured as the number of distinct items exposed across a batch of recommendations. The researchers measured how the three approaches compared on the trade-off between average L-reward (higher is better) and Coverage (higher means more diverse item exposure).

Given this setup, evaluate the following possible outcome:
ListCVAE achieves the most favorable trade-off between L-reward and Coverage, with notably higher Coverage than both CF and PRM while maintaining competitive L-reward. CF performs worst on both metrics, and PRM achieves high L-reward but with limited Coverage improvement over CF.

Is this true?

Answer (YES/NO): NO